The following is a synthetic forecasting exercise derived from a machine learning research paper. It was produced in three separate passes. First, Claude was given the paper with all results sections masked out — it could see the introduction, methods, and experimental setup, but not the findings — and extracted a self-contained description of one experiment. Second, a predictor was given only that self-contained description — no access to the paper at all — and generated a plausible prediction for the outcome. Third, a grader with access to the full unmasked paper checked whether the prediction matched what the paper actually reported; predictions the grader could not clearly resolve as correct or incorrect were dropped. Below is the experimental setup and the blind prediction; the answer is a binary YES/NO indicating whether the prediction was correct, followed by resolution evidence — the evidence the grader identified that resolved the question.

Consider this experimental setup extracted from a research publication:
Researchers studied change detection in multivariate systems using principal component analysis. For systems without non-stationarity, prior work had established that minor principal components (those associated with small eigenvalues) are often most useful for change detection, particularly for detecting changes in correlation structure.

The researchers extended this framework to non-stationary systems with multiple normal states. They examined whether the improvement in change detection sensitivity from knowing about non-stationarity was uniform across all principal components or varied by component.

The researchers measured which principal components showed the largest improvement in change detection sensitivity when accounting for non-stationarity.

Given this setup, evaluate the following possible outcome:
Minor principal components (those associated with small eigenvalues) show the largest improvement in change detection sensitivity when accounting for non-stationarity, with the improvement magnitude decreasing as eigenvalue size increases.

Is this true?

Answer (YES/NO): YES